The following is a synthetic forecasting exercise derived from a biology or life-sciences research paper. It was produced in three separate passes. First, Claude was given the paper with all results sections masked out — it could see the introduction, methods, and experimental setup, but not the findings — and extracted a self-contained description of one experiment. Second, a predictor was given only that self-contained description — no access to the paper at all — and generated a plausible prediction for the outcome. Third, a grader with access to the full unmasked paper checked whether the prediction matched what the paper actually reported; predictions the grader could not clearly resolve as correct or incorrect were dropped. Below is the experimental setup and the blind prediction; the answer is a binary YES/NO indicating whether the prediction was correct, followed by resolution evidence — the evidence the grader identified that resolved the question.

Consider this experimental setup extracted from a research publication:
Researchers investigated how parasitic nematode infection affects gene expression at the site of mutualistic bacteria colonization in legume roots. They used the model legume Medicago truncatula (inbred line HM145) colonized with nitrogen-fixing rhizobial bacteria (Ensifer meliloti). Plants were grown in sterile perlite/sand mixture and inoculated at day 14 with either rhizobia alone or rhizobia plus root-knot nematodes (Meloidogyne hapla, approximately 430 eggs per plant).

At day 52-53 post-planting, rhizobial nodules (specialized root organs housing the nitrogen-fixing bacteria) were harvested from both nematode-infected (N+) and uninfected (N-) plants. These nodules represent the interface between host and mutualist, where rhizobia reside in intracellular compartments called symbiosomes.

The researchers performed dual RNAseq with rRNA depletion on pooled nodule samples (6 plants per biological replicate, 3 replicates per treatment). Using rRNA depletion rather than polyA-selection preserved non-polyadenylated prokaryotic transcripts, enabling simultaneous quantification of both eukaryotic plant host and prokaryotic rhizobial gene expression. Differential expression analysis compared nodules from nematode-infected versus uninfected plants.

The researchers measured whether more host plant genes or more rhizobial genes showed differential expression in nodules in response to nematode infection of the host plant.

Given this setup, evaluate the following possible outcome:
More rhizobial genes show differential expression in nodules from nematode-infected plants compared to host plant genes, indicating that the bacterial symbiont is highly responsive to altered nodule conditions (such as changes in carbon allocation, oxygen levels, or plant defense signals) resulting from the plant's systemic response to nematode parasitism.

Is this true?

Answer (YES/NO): NO